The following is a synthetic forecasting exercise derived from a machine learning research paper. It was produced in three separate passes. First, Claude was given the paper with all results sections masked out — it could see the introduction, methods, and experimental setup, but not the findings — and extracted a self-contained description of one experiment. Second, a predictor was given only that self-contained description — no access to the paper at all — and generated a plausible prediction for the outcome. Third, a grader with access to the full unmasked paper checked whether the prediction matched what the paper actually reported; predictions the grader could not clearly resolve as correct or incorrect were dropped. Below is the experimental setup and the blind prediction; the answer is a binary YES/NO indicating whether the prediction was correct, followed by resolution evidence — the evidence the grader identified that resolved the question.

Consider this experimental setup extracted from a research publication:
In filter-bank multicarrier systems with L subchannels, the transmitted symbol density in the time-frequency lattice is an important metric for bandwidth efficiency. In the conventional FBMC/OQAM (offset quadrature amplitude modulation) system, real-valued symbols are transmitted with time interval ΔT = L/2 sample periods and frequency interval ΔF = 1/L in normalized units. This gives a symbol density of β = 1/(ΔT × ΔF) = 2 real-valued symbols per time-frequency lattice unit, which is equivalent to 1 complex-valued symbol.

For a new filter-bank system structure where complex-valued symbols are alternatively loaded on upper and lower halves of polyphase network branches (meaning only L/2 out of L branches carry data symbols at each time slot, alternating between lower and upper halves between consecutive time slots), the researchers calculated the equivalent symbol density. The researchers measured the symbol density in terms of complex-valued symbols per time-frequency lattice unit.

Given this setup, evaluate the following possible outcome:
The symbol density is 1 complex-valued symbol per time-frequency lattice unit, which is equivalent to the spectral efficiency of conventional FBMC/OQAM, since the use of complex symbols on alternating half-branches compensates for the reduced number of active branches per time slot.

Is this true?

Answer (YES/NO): YES